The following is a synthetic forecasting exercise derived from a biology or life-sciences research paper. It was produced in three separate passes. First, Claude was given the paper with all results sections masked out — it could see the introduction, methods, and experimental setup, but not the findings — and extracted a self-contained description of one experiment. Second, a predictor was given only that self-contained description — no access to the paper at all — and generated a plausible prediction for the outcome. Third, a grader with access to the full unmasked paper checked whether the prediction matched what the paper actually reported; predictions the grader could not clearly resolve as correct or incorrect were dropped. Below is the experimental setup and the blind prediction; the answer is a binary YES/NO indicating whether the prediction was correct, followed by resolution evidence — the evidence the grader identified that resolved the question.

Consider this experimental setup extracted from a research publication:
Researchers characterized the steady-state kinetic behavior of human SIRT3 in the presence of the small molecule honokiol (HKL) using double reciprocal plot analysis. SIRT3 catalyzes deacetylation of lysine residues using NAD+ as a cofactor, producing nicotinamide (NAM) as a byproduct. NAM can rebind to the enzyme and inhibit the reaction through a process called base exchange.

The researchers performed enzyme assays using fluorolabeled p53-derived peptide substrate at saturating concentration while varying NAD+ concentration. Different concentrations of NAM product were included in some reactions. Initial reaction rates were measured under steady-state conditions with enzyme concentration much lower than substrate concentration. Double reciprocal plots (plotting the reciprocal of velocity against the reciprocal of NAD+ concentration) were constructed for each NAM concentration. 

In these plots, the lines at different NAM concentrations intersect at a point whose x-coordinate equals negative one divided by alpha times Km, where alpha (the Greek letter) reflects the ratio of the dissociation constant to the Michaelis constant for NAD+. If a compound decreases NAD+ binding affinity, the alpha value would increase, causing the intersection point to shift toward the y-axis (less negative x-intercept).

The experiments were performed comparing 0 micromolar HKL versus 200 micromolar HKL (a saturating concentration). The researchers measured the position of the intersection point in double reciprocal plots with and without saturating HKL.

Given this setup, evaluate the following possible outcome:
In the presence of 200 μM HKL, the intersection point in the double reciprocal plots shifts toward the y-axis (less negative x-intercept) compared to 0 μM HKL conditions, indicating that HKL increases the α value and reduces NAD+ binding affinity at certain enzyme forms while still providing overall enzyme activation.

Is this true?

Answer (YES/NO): YES